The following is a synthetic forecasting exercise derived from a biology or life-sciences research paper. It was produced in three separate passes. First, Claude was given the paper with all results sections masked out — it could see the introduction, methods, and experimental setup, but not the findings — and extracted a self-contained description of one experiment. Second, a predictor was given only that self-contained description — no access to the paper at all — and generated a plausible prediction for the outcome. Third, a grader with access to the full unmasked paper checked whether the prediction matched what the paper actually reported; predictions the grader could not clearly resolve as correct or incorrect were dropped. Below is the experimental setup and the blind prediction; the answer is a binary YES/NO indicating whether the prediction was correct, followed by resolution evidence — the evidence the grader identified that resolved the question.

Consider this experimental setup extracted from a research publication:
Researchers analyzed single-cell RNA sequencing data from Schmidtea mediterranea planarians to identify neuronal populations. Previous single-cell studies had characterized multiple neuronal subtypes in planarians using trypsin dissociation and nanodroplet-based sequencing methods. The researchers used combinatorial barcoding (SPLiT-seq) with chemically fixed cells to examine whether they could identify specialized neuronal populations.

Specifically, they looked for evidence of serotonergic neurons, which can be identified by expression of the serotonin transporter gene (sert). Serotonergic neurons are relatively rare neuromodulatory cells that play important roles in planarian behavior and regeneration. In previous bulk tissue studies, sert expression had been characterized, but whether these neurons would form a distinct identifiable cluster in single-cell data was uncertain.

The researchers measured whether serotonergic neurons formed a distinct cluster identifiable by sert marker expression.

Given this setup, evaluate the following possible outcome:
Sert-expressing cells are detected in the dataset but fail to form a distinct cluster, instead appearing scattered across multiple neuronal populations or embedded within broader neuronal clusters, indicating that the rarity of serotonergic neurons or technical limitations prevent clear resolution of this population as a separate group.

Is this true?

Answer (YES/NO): NO